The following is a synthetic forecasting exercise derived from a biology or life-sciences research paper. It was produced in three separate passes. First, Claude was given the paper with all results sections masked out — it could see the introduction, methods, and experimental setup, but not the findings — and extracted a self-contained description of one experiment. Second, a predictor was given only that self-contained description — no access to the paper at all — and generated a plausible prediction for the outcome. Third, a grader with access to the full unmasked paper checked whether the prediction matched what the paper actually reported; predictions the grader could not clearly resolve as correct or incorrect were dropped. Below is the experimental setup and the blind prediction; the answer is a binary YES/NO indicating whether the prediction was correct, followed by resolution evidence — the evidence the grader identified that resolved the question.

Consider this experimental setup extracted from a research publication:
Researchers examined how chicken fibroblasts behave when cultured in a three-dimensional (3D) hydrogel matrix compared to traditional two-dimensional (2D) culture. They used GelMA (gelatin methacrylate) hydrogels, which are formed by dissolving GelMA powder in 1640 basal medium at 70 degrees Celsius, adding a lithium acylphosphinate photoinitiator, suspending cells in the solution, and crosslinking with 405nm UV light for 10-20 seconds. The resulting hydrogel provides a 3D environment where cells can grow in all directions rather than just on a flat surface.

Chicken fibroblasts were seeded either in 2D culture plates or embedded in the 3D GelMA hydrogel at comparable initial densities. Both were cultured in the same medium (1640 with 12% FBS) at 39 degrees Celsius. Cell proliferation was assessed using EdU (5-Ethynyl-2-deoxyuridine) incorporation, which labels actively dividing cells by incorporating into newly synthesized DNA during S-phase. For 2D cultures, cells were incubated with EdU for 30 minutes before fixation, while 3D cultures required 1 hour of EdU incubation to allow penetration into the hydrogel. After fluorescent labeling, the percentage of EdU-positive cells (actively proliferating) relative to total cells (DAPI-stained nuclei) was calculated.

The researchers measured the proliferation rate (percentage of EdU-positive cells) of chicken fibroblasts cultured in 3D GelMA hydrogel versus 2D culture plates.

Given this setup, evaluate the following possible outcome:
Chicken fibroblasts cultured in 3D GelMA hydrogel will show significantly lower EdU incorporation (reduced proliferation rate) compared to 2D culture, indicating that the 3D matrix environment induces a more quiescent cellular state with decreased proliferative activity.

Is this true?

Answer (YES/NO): NO